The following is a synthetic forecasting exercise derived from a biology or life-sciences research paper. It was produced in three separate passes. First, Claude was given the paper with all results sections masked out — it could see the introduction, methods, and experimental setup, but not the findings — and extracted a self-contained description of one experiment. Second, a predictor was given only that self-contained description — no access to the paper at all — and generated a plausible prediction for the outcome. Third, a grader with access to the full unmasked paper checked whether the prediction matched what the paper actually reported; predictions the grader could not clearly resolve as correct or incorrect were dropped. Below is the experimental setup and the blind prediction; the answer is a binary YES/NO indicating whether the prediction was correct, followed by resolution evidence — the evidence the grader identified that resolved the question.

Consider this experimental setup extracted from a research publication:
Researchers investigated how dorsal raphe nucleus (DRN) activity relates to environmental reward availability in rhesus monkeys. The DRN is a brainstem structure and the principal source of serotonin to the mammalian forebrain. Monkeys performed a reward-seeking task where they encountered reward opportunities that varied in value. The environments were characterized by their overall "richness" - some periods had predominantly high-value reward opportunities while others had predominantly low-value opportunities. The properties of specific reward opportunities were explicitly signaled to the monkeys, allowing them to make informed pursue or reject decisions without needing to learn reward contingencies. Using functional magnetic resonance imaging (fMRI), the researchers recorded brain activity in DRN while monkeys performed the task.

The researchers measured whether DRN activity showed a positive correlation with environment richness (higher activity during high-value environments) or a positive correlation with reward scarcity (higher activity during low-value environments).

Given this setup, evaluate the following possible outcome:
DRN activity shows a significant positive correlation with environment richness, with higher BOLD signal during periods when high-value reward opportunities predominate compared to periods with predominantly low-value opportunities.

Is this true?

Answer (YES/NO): NO